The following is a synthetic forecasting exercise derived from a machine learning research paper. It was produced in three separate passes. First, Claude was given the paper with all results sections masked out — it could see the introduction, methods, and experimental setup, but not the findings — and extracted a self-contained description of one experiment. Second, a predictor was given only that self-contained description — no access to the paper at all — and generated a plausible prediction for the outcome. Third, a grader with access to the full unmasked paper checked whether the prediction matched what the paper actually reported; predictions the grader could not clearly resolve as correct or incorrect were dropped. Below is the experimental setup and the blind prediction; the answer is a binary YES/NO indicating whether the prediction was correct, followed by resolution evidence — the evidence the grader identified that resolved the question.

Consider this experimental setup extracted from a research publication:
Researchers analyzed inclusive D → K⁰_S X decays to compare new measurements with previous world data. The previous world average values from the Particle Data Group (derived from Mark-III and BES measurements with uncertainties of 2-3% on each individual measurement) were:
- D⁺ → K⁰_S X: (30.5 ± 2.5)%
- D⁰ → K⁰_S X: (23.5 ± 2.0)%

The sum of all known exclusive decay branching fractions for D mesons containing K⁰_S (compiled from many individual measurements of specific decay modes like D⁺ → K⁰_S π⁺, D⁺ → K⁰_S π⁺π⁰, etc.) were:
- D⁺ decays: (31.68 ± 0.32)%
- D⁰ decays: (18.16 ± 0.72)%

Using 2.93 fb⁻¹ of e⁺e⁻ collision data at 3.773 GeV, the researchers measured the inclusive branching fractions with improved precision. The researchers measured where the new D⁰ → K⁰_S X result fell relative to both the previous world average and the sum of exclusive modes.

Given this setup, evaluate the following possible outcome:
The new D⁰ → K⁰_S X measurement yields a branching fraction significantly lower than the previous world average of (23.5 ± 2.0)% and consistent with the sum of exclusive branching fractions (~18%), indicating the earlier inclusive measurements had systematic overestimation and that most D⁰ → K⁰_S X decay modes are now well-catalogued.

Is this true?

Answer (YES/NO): NO